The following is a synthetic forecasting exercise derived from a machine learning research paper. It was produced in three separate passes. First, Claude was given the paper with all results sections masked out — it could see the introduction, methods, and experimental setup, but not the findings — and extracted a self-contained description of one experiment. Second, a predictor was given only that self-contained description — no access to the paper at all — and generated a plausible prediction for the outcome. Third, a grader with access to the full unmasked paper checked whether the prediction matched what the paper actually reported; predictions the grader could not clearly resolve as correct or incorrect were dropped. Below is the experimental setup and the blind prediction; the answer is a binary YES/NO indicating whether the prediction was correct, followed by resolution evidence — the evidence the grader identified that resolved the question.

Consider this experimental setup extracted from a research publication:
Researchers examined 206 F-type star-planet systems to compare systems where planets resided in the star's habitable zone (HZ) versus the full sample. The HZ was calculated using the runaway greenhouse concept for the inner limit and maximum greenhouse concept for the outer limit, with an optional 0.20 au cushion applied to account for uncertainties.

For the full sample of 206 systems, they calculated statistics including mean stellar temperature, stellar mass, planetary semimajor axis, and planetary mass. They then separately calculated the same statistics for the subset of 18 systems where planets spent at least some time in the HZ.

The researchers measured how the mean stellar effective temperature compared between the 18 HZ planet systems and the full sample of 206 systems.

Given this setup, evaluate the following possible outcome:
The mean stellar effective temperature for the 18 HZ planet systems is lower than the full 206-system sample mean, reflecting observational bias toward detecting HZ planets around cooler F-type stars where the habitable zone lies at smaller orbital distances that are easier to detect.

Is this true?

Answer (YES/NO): YES